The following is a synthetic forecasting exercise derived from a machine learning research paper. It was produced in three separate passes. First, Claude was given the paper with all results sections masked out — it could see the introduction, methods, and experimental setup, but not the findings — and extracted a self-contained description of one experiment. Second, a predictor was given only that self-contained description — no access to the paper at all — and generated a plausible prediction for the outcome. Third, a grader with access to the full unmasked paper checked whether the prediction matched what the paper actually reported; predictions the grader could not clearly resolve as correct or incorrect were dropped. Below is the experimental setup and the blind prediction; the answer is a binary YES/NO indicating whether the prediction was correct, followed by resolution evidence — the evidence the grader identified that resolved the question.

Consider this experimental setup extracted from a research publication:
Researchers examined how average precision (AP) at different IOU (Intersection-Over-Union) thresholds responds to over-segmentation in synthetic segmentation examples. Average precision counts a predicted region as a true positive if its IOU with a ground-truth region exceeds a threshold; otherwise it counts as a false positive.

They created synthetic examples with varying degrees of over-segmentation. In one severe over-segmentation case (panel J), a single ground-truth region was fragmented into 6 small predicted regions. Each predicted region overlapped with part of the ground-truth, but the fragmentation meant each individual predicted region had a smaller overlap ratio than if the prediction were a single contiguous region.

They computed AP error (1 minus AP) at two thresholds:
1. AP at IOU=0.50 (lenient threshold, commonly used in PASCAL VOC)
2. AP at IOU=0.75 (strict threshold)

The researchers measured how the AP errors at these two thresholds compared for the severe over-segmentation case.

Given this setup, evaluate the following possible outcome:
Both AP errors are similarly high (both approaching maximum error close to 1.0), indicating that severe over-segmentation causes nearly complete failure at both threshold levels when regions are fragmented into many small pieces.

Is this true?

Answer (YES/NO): NO